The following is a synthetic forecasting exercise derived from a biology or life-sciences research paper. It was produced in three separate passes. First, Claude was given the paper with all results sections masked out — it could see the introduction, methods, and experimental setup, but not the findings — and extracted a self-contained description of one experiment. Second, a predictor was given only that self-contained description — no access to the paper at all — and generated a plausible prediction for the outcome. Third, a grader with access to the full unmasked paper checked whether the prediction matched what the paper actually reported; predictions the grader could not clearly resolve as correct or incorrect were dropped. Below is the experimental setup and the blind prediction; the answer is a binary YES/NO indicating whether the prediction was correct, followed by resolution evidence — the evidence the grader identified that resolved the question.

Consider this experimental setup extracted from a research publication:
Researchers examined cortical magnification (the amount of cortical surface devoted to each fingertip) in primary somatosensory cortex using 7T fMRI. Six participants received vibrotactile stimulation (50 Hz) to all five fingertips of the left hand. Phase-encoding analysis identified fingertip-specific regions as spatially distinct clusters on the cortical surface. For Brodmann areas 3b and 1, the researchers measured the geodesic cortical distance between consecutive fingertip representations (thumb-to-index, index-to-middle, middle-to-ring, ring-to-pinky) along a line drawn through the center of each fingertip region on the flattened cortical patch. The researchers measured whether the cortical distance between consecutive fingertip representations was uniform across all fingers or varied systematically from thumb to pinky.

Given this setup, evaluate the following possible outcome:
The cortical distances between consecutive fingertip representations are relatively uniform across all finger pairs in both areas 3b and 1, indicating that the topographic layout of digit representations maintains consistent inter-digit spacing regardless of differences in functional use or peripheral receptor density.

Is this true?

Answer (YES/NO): NO